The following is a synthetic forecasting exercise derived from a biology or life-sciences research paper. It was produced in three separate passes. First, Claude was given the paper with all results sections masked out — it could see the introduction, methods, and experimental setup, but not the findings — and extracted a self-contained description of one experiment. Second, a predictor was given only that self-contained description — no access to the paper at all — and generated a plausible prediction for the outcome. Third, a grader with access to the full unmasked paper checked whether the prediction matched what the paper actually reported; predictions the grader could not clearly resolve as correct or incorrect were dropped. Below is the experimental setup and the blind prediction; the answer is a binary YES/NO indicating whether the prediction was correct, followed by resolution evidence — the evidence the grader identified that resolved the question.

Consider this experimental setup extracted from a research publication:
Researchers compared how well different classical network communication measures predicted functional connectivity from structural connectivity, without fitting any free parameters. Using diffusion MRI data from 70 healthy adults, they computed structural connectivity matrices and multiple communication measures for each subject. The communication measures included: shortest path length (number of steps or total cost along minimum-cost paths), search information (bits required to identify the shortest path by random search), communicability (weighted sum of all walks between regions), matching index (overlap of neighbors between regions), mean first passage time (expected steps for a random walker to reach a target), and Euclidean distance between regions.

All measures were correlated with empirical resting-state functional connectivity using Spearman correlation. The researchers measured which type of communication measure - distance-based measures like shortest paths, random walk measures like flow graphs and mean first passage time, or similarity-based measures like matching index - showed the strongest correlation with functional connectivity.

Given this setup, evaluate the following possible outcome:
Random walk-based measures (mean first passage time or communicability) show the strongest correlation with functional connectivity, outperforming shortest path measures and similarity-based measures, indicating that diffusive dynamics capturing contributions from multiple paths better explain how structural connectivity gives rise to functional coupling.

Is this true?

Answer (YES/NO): NO